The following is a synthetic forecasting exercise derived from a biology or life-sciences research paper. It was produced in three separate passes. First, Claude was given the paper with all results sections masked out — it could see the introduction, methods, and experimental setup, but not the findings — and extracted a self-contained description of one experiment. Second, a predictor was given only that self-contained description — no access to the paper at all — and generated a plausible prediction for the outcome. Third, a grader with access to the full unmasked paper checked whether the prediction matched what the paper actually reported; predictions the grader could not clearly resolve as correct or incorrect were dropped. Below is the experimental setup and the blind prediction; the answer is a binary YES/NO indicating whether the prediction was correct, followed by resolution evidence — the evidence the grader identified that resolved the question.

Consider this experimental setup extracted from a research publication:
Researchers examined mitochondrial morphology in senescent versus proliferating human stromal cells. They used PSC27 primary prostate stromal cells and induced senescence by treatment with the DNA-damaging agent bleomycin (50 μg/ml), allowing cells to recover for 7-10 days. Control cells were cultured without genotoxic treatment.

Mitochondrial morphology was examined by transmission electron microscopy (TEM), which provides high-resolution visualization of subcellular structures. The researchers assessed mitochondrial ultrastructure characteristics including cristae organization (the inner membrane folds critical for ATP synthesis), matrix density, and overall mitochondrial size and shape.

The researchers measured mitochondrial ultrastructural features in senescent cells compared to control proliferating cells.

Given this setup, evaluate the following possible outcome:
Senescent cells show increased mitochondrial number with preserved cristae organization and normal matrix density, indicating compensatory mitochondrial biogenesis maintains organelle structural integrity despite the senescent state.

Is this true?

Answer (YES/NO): NO